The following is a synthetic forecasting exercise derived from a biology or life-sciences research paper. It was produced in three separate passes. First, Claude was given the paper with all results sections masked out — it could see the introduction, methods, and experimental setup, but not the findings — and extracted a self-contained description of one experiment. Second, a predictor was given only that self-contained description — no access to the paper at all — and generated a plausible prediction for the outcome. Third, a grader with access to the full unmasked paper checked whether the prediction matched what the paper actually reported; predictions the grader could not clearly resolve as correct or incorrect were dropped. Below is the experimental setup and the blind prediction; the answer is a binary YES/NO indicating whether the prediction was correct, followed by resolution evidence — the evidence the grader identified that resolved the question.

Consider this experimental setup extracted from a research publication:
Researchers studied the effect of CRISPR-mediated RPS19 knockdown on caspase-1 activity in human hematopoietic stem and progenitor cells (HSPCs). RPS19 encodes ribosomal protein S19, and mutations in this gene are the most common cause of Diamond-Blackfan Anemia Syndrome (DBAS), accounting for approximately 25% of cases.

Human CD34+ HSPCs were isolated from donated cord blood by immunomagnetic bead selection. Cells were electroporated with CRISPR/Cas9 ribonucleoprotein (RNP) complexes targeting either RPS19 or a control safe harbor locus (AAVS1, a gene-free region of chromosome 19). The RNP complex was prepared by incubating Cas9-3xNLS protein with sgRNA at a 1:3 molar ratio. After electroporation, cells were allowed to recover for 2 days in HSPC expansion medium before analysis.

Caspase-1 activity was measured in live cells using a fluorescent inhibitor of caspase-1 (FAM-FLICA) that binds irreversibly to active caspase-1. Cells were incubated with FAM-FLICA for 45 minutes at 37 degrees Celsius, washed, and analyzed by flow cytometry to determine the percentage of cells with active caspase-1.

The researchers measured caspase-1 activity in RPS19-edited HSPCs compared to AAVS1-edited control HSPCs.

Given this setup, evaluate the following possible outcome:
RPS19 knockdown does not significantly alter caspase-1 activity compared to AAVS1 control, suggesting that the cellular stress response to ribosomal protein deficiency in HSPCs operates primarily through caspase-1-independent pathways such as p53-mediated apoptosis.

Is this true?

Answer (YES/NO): NO